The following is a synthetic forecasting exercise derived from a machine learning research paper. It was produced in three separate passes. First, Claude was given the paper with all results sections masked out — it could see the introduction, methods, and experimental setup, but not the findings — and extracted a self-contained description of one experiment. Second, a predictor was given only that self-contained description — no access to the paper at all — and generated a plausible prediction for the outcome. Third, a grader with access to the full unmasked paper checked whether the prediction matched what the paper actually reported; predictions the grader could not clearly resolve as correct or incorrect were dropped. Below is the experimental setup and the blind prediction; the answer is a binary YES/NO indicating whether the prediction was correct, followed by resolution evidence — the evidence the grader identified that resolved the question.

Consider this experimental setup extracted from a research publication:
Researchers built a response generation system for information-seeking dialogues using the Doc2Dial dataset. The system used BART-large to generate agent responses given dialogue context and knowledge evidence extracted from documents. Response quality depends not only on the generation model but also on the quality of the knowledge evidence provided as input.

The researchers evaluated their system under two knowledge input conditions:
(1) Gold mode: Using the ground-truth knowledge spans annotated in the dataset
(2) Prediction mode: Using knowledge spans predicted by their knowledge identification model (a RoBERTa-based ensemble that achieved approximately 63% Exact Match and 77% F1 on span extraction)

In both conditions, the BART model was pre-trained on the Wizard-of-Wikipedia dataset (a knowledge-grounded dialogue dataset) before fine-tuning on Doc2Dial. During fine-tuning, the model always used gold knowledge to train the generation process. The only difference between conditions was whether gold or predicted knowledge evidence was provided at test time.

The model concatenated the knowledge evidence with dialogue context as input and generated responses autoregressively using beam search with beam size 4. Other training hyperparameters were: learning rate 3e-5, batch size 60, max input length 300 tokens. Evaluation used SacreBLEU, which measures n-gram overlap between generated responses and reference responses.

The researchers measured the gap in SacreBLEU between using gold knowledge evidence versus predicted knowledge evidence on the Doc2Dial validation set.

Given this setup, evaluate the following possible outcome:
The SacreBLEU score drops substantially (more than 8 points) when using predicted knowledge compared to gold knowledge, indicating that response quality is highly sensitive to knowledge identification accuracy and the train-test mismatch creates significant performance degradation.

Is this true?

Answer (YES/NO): YES